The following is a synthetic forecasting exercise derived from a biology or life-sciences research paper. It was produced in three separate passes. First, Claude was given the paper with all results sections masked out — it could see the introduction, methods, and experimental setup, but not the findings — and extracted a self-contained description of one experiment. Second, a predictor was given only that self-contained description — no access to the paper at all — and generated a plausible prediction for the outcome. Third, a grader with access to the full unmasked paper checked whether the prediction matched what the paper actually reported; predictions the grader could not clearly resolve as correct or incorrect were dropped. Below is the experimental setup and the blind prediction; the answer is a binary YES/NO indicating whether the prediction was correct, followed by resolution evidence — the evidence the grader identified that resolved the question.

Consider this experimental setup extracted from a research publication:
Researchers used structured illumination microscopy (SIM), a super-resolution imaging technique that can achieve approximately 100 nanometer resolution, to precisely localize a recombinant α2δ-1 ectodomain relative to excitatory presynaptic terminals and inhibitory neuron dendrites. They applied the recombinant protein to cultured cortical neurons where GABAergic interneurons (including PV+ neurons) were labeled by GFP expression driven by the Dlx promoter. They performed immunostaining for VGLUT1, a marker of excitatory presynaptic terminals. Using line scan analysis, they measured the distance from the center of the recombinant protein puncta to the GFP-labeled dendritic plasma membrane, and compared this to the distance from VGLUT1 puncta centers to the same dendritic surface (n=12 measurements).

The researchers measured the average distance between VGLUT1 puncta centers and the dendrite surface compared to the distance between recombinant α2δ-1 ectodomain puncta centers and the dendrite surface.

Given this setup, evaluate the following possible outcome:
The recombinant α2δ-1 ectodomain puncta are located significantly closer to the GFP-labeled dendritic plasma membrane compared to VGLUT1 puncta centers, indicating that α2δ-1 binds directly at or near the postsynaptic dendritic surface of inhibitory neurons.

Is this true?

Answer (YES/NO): NO